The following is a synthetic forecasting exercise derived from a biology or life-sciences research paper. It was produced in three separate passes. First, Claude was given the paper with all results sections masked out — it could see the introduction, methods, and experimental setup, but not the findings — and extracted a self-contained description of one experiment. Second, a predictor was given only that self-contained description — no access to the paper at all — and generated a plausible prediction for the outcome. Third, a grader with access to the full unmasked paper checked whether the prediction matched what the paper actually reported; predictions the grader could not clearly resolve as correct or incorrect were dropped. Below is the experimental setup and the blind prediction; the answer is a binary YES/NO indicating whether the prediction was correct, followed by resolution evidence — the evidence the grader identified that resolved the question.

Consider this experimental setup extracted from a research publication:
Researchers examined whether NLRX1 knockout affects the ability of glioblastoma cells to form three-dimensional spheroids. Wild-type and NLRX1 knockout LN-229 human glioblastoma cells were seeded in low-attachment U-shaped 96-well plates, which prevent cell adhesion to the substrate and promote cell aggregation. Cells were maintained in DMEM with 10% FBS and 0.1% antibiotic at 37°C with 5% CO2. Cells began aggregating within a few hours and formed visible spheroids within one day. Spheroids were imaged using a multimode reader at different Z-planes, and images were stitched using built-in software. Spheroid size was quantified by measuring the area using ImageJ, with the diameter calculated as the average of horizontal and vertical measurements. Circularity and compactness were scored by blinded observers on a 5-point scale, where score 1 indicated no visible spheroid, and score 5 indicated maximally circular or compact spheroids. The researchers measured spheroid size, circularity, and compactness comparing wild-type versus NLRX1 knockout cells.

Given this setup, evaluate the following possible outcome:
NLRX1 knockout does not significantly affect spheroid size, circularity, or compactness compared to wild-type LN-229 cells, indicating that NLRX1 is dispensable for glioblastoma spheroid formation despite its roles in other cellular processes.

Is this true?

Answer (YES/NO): NO